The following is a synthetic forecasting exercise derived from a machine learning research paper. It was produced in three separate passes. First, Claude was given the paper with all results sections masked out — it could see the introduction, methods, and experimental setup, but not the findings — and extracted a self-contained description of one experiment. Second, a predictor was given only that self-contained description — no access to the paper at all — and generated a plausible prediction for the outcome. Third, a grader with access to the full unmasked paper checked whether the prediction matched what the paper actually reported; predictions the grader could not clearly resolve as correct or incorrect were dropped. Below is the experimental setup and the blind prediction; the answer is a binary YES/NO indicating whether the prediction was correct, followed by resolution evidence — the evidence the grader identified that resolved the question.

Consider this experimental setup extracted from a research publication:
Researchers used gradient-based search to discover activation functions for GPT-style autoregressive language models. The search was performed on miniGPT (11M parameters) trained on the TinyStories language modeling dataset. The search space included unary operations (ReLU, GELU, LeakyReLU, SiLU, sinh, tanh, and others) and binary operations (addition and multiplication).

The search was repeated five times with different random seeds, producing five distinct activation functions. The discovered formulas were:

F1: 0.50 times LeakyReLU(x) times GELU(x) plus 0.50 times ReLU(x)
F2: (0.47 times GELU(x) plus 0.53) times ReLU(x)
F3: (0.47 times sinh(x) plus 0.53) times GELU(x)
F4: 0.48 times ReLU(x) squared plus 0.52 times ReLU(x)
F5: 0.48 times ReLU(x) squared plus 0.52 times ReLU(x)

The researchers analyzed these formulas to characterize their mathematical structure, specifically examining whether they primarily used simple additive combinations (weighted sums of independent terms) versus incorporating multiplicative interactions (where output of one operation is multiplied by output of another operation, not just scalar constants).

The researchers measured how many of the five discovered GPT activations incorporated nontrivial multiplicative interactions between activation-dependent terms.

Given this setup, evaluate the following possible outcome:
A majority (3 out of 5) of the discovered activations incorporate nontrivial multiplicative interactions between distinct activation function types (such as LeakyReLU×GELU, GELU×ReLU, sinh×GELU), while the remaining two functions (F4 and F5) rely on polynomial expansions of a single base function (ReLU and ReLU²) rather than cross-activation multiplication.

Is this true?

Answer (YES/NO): YES